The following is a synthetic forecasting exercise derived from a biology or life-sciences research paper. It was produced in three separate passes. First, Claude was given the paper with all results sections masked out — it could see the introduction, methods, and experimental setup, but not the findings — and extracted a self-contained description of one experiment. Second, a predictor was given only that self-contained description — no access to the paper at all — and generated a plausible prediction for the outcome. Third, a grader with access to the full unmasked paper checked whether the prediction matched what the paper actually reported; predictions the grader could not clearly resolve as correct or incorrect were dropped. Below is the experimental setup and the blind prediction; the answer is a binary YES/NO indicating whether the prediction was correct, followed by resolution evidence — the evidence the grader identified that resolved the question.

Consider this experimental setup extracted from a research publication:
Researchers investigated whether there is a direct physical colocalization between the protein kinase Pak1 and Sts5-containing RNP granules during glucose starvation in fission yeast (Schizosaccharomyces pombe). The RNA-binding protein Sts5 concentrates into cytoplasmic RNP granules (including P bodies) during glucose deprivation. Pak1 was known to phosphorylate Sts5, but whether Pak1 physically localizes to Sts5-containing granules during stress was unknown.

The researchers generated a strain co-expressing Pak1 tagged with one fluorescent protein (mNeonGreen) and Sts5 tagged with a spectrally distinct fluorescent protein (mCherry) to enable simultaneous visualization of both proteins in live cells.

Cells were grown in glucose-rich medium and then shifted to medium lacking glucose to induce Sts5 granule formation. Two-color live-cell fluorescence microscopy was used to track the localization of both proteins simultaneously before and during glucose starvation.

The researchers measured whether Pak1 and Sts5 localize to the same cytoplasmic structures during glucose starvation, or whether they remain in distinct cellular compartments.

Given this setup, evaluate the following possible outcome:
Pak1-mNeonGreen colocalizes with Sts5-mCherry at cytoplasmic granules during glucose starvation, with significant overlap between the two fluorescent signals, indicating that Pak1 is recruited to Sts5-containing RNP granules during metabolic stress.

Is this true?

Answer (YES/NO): YES